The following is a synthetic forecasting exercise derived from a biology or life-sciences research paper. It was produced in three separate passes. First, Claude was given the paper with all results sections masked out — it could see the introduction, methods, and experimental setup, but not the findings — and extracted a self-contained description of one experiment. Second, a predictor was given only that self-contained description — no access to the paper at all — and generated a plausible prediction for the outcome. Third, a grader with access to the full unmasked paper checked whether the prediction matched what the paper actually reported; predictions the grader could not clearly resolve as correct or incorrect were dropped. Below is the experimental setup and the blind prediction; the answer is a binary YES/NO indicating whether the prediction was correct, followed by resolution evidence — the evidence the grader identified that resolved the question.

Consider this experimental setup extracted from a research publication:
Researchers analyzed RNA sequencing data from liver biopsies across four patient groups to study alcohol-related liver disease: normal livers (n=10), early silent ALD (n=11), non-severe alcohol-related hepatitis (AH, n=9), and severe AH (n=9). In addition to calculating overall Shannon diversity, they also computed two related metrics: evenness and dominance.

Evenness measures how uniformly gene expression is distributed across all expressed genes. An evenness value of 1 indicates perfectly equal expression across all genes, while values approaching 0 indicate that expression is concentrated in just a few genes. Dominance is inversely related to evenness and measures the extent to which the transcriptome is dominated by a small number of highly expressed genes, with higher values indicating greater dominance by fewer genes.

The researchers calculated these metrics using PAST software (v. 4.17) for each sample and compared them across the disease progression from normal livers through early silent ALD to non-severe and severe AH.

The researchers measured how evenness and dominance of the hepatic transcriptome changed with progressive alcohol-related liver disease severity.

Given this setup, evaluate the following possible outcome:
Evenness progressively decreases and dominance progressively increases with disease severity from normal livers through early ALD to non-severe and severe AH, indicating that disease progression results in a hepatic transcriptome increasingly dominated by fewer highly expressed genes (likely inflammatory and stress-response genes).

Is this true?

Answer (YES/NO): YES